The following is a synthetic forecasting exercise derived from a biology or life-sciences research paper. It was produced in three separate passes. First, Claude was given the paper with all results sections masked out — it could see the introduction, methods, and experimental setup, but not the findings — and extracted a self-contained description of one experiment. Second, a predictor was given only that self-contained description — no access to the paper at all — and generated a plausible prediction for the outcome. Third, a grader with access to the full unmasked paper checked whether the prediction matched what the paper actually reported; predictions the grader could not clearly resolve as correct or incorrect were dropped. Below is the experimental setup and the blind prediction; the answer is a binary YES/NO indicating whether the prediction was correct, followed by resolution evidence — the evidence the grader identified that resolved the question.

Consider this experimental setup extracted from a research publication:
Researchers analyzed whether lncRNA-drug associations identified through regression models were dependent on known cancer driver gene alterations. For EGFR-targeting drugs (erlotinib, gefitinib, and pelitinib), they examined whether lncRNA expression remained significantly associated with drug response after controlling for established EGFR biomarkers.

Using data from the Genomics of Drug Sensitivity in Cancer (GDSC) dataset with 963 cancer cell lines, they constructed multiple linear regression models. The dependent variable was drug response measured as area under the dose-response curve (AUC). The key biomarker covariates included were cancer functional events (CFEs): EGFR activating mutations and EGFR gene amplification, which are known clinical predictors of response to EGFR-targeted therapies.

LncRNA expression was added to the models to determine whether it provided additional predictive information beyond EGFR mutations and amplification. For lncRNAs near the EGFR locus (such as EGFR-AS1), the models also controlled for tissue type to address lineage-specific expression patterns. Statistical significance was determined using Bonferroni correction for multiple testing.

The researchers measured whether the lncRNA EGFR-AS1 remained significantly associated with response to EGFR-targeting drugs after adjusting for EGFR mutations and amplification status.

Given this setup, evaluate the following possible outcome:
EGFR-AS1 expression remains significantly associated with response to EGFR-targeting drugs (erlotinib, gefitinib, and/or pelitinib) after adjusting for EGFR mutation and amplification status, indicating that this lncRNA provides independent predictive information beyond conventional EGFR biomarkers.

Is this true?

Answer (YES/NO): YES